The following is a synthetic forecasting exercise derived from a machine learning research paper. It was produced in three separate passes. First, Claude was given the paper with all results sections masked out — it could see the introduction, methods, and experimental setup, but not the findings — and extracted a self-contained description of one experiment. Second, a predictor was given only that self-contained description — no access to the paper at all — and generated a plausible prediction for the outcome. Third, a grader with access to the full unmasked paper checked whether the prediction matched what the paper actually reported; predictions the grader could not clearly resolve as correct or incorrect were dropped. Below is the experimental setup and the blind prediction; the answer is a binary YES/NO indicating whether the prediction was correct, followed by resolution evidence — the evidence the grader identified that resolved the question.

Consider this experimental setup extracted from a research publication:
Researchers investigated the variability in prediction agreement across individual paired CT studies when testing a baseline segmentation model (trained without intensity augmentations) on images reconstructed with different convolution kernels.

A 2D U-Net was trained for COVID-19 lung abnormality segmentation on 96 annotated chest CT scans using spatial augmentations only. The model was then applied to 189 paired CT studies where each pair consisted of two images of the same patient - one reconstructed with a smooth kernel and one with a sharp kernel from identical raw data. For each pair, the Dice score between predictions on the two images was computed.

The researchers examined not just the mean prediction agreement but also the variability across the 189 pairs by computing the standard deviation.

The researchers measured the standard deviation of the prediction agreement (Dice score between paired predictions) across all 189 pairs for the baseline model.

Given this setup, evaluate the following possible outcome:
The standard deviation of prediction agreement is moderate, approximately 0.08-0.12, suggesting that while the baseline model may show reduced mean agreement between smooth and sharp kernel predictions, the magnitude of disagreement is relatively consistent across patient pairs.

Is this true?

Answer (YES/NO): NO